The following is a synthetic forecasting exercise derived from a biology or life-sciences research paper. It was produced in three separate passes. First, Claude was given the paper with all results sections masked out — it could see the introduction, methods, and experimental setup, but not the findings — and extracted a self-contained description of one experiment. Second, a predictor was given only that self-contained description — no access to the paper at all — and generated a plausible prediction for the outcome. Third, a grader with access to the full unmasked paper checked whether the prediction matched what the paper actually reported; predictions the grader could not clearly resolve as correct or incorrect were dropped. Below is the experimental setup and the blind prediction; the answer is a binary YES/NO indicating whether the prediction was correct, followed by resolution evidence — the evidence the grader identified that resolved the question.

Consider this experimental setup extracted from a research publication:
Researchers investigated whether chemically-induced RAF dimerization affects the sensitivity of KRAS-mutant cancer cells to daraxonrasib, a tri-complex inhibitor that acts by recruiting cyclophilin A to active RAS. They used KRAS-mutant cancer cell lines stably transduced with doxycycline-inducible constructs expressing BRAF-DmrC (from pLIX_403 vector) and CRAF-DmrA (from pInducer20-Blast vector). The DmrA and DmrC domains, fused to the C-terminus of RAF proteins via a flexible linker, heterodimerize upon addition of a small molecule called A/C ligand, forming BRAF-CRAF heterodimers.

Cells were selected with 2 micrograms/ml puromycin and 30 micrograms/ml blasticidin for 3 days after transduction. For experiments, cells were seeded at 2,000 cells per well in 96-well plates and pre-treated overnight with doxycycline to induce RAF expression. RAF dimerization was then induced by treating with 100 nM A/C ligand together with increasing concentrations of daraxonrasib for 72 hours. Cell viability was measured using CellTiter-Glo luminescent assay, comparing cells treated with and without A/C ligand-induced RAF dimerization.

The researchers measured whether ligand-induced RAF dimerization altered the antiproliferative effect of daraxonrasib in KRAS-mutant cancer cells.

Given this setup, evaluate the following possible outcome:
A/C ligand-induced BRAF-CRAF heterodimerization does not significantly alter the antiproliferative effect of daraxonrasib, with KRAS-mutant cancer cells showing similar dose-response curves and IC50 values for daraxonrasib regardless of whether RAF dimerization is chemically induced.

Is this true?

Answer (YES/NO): NO